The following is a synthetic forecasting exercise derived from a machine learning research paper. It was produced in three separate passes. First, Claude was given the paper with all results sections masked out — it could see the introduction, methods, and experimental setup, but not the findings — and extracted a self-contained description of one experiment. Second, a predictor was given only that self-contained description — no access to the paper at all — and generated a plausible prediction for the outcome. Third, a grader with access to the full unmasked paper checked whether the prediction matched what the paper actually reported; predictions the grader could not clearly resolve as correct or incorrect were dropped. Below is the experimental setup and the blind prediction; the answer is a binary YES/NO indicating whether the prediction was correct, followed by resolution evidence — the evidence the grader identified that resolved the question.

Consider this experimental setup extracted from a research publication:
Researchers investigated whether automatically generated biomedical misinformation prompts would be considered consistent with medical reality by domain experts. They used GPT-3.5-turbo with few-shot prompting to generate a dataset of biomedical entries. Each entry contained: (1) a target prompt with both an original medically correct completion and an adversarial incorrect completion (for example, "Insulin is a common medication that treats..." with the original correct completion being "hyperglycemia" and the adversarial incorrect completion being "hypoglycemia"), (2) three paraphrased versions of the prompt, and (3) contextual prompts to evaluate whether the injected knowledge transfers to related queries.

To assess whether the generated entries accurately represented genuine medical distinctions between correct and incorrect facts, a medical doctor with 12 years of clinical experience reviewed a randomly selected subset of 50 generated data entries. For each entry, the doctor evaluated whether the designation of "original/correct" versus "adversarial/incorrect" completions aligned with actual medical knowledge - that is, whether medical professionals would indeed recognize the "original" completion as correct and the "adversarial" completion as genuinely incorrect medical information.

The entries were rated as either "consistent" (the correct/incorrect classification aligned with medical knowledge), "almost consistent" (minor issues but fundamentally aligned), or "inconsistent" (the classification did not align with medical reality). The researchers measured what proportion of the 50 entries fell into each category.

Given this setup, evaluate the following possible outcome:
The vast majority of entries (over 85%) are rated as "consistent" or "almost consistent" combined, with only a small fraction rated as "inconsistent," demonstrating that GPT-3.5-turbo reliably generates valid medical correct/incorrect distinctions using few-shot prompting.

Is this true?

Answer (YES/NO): YES